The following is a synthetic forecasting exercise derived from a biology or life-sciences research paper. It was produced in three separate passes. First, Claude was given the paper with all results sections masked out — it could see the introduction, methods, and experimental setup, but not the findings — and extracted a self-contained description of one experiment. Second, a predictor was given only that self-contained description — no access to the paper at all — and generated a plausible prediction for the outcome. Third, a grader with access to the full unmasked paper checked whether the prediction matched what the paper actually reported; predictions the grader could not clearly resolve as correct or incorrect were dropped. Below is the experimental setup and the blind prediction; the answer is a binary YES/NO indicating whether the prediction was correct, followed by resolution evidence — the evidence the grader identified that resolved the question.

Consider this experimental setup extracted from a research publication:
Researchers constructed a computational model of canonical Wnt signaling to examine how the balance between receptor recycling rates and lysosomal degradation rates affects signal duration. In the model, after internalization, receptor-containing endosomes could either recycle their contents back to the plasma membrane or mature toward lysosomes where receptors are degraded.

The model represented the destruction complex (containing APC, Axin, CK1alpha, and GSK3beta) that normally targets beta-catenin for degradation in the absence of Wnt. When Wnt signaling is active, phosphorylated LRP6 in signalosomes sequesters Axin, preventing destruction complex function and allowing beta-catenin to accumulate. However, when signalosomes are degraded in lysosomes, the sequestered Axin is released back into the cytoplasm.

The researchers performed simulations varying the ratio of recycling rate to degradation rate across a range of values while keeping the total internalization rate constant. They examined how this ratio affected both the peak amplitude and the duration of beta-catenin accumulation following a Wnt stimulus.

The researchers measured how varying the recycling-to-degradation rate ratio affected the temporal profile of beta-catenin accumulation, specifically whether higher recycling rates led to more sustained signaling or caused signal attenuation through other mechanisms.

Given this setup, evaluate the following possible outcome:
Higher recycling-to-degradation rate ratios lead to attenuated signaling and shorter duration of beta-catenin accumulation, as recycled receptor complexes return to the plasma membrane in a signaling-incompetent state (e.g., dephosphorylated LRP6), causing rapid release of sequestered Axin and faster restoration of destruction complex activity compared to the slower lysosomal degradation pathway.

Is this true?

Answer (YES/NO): NO